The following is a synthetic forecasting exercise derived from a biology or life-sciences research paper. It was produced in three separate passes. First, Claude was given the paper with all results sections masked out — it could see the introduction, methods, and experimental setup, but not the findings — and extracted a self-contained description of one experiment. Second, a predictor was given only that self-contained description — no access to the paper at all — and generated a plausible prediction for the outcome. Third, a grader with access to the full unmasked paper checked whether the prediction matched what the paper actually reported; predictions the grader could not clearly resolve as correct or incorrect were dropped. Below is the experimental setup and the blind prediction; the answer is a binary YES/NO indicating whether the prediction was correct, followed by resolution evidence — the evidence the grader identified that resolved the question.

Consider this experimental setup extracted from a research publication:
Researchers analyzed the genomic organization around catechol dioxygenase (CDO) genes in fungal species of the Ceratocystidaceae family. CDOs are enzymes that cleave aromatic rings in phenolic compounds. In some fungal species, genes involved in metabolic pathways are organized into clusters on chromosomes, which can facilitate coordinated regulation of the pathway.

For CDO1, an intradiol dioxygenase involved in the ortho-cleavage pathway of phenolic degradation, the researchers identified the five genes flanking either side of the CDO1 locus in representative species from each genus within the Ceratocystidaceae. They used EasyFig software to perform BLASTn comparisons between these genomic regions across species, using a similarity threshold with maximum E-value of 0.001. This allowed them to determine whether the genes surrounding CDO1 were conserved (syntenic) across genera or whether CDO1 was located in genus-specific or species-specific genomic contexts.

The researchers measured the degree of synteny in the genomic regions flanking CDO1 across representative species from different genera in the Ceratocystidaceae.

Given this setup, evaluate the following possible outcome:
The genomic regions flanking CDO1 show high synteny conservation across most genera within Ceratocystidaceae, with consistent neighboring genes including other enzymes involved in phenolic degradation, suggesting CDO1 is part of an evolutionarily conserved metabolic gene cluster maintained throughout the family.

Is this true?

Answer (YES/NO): NO